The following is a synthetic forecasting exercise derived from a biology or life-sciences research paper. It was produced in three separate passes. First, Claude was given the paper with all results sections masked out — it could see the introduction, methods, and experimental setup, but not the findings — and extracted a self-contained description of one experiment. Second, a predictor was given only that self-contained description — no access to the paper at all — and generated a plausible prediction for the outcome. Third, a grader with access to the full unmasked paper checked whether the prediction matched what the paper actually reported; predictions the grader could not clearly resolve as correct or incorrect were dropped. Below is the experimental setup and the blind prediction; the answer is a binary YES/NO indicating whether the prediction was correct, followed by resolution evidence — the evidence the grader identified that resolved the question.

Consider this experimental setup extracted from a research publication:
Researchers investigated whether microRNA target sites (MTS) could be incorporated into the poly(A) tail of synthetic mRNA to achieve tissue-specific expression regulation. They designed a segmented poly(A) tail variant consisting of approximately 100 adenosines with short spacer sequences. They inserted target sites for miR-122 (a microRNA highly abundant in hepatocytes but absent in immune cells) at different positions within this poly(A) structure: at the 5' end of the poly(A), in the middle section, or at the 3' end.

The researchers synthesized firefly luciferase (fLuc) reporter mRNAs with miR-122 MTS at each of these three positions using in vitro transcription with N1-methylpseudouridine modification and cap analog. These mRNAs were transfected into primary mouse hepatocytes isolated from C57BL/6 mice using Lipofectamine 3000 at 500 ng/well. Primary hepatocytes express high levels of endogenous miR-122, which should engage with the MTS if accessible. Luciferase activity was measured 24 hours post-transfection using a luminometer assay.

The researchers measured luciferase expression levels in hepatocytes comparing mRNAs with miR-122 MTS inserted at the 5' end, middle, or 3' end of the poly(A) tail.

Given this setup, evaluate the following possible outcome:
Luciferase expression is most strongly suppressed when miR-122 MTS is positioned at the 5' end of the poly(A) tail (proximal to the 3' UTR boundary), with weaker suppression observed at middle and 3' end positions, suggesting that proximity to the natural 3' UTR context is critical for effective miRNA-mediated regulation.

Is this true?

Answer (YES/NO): YES